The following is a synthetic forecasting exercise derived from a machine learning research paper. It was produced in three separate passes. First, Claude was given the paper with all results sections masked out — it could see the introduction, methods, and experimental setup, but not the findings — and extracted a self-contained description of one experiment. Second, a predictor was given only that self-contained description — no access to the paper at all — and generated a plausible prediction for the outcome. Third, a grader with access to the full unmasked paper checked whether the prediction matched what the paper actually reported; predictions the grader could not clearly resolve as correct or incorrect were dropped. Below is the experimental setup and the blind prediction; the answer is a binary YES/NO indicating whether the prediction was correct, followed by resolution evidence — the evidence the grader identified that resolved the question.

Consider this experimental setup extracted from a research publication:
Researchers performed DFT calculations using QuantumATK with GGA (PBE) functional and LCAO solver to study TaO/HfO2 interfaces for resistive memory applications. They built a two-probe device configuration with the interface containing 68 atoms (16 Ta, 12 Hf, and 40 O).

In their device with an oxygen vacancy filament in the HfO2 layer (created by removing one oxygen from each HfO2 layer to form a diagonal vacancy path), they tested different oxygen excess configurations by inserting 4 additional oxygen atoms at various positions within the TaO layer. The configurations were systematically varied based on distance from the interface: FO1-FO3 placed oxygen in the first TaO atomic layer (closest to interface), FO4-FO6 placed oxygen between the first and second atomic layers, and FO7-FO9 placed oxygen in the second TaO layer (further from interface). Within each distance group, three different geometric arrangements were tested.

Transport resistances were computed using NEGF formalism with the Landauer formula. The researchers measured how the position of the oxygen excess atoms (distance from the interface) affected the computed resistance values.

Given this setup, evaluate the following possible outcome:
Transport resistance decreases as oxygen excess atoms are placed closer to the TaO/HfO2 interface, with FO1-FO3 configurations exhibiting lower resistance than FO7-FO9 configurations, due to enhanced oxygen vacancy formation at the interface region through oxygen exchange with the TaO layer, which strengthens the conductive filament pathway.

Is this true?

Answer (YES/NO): NO